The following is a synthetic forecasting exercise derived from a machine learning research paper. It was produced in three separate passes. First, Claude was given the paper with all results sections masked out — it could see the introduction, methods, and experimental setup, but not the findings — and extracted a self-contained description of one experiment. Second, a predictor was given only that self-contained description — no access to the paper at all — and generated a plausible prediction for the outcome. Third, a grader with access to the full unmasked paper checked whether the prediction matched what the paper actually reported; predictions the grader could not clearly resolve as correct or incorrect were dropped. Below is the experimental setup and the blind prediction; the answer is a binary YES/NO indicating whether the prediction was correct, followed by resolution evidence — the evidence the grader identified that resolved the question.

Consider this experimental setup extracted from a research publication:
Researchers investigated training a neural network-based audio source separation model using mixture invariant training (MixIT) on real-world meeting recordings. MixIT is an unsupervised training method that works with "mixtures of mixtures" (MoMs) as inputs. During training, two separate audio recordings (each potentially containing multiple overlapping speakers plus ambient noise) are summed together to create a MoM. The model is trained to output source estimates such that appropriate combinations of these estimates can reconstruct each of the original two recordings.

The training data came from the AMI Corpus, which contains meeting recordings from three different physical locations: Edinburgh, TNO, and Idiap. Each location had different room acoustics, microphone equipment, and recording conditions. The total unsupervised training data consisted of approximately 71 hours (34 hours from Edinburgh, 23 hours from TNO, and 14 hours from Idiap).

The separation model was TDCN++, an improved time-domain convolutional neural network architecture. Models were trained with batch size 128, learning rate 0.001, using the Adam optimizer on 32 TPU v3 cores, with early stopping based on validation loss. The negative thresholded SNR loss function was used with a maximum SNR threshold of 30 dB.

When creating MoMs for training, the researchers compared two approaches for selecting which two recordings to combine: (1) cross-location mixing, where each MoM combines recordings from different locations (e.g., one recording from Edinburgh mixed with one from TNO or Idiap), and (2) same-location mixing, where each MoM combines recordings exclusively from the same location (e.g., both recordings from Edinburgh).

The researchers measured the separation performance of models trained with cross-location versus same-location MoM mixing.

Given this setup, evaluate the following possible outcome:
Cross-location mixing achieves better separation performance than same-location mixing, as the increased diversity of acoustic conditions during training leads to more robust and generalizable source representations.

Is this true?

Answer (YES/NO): NO